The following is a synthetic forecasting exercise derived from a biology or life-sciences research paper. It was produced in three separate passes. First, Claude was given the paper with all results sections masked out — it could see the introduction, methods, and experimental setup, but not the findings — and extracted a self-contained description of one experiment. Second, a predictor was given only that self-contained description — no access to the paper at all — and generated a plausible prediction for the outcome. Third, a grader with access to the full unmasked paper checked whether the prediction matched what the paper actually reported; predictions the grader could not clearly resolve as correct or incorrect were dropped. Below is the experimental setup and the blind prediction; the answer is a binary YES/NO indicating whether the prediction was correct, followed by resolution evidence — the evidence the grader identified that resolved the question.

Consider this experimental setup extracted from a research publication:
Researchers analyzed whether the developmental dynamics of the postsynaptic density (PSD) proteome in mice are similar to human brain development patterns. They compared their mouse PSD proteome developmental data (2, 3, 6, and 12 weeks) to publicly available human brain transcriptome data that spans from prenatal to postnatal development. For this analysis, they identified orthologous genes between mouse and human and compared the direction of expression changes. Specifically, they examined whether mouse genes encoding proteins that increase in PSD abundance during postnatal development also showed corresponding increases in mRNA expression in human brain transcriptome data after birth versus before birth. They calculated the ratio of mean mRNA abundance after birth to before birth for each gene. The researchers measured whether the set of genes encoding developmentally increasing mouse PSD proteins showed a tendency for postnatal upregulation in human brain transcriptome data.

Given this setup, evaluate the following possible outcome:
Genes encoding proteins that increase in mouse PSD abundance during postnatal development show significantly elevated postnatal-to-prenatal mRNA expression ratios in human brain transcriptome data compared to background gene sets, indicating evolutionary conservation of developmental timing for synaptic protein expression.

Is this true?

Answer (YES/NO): YES